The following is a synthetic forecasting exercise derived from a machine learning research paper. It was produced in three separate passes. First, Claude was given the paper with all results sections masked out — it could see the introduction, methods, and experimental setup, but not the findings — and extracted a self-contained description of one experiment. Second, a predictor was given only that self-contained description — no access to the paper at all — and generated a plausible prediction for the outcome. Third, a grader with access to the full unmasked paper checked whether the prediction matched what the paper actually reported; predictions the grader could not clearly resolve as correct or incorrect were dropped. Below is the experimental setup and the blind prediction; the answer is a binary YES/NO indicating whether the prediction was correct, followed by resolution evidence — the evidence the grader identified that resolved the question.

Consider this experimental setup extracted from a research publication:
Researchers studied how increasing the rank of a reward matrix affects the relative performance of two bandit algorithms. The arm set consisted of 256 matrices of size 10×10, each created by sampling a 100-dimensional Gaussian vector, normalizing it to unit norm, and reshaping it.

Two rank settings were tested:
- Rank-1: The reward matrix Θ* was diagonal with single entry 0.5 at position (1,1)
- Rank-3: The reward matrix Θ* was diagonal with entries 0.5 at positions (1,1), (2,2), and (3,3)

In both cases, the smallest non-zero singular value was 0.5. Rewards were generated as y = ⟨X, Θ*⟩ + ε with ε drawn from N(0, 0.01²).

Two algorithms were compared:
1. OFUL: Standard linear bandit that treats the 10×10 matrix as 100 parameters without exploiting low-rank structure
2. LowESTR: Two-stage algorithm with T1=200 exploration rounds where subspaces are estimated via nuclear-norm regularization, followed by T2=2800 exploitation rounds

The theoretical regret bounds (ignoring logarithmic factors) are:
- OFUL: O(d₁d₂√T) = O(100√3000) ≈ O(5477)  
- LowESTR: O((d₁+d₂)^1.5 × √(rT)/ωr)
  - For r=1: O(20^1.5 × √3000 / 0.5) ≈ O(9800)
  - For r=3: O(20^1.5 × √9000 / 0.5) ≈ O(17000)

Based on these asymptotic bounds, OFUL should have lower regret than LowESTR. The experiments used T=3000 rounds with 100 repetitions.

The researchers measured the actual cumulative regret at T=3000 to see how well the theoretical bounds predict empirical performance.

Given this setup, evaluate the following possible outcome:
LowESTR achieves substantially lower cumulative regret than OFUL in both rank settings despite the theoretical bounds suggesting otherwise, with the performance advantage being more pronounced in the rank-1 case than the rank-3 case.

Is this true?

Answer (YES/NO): YES